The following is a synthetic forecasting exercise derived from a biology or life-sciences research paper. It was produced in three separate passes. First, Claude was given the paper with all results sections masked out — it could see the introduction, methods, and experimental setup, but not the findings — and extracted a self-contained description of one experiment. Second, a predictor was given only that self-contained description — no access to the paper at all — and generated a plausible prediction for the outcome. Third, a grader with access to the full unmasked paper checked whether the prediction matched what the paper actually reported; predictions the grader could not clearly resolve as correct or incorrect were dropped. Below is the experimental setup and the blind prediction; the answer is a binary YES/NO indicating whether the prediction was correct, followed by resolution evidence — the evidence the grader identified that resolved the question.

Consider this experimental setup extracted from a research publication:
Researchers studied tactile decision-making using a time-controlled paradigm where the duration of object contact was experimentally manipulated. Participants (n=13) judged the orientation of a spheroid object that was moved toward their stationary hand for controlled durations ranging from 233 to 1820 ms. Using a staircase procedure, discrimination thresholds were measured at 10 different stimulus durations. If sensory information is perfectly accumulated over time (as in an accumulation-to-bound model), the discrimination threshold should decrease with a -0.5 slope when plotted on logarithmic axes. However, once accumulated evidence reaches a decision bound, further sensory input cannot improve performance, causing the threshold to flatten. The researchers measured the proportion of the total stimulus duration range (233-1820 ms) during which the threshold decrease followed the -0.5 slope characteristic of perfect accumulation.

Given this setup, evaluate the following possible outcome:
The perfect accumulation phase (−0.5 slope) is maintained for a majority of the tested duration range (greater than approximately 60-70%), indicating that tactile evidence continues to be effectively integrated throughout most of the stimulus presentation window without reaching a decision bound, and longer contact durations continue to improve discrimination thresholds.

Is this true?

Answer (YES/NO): NO